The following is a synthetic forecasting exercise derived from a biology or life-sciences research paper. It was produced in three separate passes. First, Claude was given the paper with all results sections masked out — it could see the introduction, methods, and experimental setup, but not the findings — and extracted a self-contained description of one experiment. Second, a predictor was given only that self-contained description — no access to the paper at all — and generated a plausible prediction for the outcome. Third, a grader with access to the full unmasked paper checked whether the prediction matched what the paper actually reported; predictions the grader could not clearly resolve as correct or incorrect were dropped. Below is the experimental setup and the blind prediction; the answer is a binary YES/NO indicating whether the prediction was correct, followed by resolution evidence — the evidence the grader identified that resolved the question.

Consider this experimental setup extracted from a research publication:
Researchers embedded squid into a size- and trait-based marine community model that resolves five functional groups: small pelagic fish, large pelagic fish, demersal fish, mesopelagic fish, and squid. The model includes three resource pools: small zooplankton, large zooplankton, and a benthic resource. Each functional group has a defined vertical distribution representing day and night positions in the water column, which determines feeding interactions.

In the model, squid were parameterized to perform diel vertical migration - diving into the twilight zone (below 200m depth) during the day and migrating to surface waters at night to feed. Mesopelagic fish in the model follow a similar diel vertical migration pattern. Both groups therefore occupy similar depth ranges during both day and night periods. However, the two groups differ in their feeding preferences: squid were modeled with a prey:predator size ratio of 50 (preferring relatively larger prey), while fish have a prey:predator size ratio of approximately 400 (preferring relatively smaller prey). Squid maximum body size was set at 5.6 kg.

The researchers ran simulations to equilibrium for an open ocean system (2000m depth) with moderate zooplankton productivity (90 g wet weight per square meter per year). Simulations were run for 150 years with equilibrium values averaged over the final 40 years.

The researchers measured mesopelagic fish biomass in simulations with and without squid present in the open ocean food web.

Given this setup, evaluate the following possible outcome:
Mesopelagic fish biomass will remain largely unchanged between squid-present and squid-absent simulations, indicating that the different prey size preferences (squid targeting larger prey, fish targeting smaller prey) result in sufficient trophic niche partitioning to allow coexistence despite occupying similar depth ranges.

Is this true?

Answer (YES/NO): NO